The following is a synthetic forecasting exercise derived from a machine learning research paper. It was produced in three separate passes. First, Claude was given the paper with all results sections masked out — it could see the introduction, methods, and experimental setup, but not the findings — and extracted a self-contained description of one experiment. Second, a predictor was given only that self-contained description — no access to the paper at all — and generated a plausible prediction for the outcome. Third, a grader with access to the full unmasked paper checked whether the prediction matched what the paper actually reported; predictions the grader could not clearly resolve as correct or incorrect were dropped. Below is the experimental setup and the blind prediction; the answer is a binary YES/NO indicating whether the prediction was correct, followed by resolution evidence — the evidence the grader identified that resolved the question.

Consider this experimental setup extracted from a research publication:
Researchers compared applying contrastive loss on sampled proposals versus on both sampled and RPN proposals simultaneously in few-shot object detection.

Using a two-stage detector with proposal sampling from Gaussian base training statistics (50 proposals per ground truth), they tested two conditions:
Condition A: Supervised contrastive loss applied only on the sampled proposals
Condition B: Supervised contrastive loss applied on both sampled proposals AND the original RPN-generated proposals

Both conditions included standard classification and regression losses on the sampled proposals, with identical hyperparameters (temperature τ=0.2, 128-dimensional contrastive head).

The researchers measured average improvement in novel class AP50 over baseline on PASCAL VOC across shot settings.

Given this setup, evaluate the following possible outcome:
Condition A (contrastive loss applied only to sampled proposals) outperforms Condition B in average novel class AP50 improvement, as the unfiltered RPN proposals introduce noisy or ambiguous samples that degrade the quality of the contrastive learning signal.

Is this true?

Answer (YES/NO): YES